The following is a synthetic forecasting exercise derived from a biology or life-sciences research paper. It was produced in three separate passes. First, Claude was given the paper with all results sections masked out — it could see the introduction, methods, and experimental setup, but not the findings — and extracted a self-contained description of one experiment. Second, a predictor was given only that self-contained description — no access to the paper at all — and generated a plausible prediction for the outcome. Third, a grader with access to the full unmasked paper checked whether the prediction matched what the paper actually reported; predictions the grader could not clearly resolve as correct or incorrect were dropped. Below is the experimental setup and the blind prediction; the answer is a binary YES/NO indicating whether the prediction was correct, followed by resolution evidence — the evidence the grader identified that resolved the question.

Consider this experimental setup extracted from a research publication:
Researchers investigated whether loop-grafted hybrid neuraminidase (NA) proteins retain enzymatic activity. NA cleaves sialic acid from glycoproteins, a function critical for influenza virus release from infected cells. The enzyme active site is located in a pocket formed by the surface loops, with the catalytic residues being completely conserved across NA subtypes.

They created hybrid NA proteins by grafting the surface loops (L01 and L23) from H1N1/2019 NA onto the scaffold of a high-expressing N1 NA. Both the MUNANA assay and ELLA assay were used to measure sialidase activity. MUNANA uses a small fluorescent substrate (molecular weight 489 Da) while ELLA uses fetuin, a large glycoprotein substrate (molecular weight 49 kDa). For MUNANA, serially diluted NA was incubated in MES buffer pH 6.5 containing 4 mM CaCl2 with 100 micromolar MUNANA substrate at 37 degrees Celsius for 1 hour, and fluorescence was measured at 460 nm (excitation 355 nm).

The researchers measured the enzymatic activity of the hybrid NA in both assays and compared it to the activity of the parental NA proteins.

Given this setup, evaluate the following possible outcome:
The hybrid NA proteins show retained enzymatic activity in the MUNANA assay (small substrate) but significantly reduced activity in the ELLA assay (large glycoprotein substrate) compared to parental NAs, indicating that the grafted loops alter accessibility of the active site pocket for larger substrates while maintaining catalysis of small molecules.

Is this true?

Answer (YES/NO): NO